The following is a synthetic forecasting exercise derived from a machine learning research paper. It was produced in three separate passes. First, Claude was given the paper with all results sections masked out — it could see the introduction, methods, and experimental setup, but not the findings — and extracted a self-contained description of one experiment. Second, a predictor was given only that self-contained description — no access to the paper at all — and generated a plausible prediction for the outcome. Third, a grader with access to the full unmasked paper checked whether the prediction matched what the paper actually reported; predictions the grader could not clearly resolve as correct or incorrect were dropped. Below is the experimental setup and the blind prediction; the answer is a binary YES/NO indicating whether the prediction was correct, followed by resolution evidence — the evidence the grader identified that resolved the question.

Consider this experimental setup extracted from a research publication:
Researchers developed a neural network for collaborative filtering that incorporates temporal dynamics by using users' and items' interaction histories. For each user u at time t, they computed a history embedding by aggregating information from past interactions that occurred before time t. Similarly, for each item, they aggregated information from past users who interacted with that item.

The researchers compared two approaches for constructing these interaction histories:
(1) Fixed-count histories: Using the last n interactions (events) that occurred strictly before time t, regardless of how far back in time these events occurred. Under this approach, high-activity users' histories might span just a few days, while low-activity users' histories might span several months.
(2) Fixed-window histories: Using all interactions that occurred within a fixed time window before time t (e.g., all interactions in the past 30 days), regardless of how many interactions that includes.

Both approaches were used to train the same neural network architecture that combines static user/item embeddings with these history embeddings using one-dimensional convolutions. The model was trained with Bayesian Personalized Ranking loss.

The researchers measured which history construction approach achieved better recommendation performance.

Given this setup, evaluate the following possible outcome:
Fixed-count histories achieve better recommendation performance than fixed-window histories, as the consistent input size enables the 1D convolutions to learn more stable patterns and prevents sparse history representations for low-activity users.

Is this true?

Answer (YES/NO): YES